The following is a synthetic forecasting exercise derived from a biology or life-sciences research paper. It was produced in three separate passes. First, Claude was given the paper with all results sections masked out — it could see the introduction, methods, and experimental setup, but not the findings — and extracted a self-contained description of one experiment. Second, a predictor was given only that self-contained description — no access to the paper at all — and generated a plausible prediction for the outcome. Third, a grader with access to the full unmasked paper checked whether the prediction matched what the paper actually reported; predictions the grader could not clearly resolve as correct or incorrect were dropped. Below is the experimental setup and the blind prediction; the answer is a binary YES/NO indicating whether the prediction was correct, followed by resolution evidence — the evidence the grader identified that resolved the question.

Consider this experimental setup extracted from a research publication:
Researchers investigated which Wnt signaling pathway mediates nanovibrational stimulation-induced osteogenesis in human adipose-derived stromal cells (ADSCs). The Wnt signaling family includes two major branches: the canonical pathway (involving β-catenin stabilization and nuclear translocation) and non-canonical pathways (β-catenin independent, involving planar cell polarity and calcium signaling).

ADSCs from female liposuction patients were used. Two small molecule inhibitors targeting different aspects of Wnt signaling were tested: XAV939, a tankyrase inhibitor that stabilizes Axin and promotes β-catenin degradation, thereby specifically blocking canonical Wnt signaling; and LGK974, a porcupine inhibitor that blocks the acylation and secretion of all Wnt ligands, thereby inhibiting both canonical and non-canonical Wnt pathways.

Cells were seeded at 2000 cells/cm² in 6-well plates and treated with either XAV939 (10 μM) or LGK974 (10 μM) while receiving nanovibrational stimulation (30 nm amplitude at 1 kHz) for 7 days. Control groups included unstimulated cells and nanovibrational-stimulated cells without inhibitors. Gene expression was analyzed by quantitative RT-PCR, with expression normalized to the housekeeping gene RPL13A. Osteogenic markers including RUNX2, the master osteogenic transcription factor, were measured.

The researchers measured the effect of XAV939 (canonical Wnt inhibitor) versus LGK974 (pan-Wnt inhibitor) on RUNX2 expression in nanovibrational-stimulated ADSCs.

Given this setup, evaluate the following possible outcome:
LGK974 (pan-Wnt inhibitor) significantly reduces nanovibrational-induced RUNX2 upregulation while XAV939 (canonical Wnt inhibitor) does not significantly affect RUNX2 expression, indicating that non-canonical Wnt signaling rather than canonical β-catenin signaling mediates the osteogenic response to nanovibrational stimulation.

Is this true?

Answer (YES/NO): NO